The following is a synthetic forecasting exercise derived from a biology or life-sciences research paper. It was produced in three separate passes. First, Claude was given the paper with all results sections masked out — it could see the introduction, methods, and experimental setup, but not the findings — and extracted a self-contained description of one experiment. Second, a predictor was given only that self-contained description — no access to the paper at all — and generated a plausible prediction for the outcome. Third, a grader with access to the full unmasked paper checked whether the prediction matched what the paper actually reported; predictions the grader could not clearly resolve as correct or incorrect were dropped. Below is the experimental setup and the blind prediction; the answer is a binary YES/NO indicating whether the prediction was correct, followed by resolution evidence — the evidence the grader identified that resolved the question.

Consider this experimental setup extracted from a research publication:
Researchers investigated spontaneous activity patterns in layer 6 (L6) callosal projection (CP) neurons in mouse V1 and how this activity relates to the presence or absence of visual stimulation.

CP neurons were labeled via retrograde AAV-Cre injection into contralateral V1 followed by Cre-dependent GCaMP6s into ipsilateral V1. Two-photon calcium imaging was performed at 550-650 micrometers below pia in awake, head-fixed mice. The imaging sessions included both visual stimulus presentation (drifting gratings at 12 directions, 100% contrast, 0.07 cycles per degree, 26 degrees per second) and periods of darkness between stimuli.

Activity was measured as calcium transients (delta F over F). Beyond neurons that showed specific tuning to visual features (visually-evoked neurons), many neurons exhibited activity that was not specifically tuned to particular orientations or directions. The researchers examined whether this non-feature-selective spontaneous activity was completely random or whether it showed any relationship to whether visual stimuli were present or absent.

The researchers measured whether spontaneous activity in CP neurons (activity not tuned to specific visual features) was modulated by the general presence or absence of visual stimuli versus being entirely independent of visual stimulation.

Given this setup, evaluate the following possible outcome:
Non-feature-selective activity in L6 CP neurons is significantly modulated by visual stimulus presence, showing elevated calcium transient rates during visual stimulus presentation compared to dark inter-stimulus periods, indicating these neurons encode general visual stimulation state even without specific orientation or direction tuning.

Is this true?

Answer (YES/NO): NO